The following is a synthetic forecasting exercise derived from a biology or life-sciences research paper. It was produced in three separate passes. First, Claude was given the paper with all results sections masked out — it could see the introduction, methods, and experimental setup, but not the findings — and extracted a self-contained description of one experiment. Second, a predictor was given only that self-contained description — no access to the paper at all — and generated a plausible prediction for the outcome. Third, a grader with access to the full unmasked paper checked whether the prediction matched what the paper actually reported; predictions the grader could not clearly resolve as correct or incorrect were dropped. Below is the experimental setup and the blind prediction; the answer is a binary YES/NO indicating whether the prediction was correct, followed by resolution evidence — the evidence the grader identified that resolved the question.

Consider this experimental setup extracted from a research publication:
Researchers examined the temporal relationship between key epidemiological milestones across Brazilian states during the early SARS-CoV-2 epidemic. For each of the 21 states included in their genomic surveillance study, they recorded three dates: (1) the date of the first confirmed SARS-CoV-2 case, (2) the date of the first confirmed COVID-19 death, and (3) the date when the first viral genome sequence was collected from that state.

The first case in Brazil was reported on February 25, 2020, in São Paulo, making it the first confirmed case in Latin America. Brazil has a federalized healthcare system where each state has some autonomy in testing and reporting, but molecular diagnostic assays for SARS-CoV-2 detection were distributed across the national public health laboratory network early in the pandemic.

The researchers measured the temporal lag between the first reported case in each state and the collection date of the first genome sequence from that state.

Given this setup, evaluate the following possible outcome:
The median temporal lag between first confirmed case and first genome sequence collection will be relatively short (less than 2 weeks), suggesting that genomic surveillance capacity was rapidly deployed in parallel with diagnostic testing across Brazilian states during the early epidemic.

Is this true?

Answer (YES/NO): YES